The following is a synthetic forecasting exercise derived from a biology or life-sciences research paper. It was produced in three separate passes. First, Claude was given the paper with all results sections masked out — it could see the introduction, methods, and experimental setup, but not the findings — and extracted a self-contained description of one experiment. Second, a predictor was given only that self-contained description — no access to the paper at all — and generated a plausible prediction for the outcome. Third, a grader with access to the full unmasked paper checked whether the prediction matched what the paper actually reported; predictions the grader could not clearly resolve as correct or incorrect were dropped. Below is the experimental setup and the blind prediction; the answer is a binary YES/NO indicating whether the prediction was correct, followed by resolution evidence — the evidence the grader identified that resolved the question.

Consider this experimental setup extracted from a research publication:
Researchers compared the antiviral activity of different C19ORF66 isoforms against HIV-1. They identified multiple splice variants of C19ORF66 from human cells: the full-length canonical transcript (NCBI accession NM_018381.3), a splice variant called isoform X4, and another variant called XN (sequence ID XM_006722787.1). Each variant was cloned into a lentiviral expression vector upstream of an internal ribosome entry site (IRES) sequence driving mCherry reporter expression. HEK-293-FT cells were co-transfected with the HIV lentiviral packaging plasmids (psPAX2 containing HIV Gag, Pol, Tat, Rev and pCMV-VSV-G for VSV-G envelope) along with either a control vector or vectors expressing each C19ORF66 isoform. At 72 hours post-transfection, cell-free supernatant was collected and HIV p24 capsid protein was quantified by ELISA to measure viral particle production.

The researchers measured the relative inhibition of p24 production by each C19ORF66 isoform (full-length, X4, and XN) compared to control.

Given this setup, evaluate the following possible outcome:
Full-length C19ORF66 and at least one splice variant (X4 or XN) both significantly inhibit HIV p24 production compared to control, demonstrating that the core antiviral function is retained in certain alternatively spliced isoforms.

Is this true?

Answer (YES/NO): YES